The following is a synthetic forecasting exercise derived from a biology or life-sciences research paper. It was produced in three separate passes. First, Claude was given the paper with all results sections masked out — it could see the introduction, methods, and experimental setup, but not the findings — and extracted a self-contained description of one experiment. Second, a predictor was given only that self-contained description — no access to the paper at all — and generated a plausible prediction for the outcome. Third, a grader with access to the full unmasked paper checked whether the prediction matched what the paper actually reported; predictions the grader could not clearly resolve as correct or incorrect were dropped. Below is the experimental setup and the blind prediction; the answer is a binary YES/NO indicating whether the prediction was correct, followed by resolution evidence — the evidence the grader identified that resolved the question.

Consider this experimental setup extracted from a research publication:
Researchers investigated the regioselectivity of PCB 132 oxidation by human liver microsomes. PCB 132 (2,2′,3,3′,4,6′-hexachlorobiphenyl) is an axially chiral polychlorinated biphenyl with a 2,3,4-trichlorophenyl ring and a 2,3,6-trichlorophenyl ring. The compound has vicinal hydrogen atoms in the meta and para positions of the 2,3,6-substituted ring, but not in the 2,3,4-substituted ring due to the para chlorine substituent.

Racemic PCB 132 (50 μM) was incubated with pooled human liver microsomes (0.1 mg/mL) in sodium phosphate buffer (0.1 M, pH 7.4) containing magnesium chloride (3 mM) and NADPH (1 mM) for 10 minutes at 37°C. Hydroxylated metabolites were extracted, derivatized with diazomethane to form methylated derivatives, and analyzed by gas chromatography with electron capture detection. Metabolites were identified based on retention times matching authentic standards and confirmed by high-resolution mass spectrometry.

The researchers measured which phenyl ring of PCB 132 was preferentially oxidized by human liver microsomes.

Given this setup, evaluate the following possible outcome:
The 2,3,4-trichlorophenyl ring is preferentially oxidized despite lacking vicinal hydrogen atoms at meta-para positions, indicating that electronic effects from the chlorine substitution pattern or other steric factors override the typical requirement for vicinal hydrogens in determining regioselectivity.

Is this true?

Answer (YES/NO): NO